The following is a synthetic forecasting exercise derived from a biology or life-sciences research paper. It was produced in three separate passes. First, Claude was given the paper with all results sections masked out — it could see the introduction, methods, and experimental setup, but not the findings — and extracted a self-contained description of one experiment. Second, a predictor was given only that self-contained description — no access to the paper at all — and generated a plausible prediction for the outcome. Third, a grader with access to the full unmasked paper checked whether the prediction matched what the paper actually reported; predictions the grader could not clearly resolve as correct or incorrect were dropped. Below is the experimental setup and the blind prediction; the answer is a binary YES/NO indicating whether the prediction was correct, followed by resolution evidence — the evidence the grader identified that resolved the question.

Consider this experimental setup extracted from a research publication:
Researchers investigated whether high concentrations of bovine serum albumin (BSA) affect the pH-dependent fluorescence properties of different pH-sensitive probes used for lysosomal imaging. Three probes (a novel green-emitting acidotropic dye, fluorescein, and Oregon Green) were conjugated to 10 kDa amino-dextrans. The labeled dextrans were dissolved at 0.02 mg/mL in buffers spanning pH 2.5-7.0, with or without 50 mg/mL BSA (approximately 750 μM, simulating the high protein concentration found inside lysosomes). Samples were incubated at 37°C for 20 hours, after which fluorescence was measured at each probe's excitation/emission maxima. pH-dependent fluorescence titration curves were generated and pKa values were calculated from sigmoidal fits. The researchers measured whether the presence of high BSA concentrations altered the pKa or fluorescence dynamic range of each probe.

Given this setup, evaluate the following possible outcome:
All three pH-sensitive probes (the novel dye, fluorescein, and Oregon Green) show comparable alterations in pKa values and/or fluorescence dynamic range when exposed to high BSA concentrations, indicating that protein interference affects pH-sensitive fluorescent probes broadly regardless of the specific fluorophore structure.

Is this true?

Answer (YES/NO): YES